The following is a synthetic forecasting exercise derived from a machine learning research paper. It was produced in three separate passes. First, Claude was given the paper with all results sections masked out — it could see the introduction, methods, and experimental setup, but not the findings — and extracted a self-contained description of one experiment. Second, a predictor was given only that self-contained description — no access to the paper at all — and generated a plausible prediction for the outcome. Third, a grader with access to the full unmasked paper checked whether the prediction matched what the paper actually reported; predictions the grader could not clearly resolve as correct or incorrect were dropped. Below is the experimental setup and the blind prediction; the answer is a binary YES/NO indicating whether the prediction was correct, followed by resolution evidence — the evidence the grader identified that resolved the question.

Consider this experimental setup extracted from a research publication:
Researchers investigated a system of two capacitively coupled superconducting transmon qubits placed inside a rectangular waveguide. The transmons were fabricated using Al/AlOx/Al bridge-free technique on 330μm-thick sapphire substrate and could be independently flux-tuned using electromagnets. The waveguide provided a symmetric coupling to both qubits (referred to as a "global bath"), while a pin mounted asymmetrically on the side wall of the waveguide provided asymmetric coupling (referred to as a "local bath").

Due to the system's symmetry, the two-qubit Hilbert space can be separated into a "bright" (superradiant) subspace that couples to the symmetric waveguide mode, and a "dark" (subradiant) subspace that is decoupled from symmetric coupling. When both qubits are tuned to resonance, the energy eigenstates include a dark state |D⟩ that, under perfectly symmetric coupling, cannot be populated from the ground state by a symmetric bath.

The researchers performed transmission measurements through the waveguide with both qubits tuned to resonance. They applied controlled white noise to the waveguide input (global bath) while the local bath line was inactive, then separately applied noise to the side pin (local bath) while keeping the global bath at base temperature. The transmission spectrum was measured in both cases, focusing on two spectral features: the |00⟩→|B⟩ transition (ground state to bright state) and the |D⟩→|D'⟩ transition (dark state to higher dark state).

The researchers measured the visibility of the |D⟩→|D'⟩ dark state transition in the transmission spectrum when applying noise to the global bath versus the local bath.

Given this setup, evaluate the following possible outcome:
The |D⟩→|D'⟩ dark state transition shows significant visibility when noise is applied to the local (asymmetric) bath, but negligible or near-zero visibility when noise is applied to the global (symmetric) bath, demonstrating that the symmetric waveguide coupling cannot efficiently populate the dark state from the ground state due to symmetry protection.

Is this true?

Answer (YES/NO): NO